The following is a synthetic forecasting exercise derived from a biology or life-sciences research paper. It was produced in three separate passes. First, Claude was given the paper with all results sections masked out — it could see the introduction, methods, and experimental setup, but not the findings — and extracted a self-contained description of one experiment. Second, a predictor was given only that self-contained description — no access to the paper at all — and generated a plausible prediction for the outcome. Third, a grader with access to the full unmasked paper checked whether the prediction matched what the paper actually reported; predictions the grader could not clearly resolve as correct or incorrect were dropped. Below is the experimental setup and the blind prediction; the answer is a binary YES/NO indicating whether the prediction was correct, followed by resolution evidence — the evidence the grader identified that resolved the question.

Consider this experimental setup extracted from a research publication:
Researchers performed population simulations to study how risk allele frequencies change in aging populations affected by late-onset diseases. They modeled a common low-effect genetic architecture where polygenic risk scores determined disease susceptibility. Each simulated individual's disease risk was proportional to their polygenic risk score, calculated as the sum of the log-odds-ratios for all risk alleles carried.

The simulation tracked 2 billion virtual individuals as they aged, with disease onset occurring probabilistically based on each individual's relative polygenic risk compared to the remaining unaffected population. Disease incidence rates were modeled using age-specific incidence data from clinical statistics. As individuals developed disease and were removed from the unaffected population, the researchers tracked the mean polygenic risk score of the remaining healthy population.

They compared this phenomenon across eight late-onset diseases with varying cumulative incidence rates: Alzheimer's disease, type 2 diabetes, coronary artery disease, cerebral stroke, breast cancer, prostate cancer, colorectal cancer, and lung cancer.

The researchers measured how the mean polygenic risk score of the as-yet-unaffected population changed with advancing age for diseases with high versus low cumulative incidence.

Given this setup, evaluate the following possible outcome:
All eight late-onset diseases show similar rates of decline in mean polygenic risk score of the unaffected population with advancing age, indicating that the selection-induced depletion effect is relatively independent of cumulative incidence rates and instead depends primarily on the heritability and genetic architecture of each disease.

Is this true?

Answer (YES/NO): NO